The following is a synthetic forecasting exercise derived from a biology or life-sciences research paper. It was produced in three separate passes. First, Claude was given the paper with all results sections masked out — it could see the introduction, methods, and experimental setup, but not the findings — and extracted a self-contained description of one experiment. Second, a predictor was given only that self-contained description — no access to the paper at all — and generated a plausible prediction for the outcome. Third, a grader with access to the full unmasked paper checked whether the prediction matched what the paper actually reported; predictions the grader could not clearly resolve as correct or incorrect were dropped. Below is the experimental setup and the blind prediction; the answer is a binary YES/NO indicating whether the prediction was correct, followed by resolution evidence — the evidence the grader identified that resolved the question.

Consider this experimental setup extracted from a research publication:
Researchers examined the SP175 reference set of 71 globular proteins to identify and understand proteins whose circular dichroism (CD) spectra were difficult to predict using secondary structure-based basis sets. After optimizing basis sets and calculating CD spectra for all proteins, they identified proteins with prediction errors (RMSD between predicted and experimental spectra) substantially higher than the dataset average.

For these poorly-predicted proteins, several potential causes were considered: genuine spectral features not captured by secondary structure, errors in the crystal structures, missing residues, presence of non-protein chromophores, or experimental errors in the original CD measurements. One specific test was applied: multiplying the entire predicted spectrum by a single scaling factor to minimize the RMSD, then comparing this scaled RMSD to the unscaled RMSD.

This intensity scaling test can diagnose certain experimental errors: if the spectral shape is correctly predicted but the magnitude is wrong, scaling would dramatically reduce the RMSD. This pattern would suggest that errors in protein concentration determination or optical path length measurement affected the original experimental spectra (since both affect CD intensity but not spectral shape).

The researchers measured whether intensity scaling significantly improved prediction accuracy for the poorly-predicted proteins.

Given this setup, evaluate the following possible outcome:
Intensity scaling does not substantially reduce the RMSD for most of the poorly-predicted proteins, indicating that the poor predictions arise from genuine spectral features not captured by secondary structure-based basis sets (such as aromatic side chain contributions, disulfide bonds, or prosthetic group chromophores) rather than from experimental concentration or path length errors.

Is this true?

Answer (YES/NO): NO